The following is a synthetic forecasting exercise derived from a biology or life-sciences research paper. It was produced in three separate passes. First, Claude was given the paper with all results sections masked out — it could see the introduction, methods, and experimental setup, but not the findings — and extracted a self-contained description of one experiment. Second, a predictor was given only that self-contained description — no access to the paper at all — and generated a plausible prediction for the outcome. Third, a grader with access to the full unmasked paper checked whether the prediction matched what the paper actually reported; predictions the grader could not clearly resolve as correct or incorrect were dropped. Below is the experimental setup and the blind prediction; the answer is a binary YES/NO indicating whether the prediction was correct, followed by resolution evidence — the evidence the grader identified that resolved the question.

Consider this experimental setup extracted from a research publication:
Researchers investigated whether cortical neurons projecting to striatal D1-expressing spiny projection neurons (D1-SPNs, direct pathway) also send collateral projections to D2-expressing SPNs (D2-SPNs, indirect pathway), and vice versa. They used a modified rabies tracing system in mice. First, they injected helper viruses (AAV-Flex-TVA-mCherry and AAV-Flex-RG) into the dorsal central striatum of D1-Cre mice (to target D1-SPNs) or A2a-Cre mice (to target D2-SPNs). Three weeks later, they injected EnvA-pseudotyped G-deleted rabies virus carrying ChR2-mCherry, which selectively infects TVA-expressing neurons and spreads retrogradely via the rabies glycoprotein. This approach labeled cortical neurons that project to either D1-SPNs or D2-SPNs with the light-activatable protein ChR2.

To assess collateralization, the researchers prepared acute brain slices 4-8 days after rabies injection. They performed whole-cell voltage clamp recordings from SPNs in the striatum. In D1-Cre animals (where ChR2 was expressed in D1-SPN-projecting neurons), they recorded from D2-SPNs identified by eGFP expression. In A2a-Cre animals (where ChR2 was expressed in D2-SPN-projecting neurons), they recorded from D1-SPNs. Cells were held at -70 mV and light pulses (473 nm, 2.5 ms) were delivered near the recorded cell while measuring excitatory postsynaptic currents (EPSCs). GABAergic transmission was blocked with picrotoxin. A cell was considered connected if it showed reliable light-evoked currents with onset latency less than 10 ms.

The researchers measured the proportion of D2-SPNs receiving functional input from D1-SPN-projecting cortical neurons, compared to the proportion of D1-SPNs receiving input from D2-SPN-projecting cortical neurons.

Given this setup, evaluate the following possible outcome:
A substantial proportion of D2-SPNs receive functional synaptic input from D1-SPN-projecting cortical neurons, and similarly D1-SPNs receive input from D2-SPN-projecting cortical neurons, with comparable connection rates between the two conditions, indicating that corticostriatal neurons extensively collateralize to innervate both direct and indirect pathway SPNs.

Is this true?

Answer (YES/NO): NO